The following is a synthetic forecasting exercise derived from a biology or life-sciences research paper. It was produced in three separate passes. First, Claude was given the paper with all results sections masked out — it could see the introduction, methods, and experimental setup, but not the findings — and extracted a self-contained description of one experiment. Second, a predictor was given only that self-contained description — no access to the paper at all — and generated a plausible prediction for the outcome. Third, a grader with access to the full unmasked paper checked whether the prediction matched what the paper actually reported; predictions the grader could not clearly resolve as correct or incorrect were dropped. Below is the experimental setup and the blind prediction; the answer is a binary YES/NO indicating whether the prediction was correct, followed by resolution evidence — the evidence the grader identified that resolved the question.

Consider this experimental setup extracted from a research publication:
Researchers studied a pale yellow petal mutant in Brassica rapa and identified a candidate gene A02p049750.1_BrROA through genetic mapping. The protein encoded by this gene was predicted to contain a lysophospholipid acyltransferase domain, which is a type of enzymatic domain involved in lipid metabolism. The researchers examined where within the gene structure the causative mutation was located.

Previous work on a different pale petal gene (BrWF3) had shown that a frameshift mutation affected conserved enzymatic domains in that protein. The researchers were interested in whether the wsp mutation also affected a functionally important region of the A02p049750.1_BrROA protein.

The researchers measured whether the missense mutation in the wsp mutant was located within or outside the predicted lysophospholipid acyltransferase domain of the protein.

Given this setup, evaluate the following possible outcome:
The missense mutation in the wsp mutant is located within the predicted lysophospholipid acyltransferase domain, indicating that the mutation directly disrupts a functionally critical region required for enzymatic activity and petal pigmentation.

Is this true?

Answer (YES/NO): YES